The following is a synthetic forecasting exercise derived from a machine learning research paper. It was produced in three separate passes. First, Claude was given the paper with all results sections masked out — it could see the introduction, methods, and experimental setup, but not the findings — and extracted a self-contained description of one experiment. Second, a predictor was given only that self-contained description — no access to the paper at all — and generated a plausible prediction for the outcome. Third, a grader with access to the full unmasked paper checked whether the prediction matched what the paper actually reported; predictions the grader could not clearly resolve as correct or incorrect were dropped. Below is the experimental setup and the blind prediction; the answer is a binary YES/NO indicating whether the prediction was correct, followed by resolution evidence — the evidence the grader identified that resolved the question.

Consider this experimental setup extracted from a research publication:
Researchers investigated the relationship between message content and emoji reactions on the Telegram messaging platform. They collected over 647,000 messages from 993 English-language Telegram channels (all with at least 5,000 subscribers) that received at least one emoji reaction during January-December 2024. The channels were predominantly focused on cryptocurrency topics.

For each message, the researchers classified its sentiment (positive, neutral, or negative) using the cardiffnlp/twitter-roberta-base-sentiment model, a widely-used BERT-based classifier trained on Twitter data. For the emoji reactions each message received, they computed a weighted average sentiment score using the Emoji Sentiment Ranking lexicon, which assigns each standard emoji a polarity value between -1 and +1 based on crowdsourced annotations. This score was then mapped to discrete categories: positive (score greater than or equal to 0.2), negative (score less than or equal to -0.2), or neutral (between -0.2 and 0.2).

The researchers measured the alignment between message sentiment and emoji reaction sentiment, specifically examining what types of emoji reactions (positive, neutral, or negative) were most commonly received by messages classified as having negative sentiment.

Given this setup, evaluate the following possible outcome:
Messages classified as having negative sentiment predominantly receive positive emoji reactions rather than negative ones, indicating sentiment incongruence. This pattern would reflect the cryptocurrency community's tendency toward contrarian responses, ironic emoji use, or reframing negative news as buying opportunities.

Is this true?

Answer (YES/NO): YES